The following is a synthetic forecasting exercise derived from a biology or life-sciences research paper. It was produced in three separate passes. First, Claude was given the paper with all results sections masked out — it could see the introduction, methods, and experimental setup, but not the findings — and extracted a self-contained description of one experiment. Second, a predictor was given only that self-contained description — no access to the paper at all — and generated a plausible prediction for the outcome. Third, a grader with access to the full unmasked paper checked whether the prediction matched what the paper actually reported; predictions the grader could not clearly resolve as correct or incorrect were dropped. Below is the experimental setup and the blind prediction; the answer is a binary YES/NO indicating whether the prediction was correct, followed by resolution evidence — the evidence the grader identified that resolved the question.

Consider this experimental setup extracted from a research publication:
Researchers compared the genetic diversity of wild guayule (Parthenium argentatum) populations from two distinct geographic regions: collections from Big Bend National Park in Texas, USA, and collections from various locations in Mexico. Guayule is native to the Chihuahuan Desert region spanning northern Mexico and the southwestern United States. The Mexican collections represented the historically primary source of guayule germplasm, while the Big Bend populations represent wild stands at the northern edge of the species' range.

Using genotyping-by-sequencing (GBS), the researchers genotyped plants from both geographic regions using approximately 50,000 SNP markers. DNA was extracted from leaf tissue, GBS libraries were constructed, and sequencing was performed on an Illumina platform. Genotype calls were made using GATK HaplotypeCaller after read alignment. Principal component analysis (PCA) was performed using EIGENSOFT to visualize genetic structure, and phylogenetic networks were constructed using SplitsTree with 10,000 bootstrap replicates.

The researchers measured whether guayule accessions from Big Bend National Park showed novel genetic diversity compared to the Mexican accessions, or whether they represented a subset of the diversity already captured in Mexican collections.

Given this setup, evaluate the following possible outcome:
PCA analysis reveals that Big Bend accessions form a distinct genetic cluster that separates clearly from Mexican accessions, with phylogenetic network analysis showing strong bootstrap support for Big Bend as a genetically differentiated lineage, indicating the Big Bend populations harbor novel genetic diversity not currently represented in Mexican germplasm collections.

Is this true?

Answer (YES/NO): YES